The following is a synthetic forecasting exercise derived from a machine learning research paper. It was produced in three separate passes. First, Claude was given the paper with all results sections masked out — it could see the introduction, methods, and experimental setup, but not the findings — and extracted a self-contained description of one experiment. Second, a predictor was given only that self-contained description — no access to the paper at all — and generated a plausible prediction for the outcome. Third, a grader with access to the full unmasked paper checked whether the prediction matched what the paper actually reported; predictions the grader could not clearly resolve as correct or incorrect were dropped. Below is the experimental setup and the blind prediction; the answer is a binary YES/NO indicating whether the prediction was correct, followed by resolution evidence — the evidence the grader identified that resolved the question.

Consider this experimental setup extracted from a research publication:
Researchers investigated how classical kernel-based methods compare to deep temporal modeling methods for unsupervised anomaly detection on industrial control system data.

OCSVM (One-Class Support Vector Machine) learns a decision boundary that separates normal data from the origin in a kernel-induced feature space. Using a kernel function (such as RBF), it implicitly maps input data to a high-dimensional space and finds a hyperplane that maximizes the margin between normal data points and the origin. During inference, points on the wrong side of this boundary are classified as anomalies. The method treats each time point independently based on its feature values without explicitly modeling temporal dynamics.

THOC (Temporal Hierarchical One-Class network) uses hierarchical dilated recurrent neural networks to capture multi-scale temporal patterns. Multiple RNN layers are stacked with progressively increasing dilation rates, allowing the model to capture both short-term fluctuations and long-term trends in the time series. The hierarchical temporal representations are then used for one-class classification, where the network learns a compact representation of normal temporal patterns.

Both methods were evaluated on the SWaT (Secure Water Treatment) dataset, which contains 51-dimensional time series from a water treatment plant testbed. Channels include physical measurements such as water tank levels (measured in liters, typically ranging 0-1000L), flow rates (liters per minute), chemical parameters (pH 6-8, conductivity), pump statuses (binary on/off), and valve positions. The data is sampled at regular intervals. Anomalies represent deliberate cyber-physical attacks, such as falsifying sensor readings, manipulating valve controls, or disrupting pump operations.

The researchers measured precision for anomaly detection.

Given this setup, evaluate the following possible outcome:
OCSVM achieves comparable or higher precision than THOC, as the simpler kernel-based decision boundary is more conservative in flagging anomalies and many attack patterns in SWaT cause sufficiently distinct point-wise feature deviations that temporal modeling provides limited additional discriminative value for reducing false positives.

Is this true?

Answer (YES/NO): NO